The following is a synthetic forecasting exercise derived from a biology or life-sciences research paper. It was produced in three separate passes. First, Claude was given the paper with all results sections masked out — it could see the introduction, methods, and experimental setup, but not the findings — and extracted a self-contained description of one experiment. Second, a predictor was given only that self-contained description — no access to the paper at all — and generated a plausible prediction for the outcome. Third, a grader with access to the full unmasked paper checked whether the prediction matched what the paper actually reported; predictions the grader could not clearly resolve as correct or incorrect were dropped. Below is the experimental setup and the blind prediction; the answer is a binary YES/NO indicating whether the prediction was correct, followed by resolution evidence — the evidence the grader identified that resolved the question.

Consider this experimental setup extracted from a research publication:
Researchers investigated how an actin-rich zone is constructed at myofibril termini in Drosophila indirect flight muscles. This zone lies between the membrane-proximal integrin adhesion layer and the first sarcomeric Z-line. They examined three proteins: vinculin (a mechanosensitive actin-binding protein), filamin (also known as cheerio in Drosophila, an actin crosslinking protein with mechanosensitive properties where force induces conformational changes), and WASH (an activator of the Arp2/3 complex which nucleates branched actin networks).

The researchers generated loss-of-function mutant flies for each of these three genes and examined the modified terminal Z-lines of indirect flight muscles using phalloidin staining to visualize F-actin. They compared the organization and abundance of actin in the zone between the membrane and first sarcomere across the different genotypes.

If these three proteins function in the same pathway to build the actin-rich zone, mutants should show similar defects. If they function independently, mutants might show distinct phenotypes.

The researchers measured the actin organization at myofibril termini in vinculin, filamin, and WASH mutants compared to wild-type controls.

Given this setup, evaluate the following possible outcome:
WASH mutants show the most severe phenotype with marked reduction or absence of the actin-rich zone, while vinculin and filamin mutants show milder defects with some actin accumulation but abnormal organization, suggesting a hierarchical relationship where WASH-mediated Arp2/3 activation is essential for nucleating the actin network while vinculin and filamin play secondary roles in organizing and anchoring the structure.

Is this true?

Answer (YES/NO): NO